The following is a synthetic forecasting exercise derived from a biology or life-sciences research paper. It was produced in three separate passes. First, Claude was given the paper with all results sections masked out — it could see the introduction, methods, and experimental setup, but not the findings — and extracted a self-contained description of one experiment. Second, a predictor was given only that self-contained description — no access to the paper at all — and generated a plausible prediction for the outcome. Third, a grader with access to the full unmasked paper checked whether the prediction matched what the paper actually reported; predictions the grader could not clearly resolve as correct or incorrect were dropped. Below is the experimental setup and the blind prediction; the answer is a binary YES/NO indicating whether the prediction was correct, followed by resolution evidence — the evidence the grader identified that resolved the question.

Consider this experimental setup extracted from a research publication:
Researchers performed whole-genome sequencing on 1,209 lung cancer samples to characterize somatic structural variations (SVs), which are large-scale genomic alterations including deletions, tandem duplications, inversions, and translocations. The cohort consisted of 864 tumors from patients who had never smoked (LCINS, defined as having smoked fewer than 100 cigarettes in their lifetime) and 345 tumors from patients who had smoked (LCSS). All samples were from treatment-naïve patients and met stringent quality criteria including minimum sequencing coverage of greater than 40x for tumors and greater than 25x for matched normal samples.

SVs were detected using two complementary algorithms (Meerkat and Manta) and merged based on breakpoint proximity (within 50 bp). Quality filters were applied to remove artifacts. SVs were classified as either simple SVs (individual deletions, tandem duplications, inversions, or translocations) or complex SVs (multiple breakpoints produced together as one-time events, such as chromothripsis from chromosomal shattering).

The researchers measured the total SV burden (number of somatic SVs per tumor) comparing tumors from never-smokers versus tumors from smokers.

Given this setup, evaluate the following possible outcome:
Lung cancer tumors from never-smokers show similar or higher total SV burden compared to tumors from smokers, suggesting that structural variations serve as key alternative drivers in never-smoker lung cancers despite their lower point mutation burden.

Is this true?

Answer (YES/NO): NO